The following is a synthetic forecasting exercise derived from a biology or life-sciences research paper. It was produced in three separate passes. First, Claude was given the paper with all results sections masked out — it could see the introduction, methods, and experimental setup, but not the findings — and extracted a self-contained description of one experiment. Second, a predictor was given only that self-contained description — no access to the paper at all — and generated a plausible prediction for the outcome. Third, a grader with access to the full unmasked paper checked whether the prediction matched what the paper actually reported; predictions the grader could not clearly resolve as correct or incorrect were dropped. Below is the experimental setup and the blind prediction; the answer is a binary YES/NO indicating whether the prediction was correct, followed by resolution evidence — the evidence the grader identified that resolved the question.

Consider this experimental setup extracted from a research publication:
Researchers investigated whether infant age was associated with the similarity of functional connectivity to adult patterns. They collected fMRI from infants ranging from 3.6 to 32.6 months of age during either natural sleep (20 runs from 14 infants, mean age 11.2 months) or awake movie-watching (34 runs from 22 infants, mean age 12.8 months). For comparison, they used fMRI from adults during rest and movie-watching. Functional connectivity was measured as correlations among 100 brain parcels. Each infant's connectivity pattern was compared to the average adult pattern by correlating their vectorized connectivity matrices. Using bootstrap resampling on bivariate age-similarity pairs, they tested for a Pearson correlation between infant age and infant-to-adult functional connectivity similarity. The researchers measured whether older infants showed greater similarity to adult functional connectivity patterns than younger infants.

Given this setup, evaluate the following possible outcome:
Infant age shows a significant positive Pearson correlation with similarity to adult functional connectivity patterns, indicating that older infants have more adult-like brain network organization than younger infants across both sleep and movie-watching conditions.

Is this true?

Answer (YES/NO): NO